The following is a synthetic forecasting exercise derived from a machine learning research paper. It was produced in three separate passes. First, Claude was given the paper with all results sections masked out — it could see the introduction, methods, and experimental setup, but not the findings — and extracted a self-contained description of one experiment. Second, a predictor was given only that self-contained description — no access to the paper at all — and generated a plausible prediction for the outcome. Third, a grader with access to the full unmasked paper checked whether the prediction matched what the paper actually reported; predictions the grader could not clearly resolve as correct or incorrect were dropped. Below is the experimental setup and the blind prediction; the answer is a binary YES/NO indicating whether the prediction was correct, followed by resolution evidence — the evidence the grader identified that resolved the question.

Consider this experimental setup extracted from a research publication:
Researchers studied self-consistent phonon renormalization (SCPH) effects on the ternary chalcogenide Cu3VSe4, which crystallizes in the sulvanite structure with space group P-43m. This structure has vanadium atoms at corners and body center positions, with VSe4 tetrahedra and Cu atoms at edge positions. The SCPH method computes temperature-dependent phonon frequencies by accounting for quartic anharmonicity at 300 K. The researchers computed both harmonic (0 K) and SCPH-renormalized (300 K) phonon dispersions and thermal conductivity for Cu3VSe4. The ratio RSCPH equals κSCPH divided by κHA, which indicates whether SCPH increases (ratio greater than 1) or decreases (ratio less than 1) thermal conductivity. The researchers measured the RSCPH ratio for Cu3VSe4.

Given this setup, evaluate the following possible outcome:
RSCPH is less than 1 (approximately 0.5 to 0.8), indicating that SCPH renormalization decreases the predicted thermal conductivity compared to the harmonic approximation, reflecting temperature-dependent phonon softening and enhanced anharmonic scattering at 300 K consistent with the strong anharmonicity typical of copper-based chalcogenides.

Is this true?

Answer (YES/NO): NO